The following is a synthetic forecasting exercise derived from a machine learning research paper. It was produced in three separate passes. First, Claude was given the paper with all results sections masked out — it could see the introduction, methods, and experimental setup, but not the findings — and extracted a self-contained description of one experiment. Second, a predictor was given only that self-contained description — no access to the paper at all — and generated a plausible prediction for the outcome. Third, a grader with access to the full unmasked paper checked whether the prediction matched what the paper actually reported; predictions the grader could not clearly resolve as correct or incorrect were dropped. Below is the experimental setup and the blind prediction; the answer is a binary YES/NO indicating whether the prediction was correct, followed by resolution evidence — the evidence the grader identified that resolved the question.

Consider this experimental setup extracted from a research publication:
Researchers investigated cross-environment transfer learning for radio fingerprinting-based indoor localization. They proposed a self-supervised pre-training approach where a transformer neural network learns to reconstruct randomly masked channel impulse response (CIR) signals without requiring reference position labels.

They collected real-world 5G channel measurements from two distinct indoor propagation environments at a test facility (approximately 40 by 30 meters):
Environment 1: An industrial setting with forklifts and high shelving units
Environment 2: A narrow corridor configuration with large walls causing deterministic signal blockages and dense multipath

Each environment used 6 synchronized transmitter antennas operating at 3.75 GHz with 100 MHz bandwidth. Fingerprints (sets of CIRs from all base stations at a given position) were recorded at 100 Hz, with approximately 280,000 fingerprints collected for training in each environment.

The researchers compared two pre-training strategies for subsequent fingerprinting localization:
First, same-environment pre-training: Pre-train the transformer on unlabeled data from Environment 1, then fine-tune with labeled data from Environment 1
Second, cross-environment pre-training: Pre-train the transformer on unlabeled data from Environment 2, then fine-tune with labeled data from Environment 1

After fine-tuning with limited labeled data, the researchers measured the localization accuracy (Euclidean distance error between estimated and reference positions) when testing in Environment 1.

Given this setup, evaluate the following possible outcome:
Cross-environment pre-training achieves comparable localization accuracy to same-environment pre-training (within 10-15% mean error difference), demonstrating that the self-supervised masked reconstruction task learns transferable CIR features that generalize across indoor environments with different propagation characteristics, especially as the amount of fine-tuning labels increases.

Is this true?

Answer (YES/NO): NO